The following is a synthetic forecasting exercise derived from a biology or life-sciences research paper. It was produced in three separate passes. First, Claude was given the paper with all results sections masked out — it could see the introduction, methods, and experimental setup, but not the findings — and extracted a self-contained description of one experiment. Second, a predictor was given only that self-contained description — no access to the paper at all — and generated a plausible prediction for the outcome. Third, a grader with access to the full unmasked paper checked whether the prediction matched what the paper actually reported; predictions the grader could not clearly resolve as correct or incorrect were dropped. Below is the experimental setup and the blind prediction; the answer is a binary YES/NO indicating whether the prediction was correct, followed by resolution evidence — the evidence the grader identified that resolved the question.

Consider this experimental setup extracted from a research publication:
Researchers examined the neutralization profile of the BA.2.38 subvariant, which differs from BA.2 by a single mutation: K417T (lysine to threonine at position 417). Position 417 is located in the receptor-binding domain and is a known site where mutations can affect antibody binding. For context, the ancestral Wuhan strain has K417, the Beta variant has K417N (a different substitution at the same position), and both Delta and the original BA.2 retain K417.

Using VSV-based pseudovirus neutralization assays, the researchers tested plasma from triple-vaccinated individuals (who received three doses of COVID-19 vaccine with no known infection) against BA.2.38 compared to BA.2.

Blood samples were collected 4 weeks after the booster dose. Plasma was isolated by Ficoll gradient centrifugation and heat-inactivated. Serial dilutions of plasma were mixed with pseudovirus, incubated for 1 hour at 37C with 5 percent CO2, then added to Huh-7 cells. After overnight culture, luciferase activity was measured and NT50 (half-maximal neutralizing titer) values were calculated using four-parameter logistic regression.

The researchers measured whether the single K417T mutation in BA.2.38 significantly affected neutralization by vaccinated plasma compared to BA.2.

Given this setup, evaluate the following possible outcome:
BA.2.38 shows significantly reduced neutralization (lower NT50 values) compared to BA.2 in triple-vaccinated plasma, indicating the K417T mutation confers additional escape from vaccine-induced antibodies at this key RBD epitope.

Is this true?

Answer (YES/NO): NO